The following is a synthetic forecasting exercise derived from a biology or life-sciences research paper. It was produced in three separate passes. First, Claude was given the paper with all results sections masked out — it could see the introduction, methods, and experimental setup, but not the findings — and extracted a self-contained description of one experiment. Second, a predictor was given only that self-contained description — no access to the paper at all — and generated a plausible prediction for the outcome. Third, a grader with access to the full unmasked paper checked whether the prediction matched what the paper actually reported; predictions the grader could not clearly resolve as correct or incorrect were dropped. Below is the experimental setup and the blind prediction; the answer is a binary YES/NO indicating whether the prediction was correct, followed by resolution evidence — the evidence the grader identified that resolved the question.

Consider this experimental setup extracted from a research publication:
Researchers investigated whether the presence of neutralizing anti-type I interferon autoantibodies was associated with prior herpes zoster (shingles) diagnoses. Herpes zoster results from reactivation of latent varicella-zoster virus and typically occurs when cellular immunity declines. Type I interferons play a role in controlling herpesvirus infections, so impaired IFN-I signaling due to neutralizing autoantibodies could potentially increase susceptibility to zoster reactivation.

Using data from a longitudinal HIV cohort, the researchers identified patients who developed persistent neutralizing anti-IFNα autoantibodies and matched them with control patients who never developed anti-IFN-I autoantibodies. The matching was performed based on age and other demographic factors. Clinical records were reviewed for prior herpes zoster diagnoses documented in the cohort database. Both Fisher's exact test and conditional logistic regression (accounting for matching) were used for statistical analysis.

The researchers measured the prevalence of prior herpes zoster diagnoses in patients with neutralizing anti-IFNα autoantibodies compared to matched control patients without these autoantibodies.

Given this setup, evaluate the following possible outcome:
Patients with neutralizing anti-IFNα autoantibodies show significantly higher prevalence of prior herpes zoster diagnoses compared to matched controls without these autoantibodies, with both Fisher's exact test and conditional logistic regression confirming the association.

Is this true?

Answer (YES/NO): NO